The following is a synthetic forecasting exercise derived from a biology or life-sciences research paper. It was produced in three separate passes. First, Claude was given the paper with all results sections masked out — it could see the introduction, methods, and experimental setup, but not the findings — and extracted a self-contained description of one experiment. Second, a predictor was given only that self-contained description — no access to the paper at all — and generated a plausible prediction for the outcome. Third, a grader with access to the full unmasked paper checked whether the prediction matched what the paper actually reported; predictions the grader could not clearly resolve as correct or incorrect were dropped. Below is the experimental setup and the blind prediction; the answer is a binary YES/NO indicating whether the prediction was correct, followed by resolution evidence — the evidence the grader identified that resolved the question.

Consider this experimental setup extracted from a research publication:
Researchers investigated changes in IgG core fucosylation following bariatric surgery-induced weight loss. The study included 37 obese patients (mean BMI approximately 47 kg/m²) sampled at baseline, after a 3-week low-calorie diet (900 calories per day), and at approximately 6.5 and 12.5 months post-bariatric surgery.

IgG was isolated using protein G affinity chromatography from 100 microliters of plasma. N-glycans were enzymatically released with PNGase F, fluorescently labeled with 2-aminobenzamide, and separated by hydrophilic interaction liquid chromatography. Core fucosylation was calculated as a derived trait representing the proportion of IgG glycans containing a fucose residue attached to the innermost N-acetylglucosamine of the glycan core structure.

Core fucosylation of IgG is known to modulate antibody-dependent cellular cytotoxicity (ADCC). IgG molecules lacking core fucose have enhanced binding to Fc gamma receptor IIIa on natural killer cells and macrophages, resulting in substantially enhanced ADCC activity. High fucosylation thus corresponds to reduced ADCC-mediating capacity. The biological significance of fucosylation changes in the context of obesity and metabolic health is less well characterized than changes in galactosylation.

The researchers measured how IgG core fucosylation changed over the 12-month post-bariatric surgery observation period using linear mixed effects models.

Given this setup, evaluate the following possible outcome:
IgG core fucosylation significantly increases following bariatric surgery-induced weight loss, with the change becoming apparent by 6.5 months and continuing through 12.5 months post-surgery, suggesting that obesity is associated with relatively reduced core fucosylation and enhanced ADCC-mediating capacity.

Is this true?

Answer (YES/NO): NO